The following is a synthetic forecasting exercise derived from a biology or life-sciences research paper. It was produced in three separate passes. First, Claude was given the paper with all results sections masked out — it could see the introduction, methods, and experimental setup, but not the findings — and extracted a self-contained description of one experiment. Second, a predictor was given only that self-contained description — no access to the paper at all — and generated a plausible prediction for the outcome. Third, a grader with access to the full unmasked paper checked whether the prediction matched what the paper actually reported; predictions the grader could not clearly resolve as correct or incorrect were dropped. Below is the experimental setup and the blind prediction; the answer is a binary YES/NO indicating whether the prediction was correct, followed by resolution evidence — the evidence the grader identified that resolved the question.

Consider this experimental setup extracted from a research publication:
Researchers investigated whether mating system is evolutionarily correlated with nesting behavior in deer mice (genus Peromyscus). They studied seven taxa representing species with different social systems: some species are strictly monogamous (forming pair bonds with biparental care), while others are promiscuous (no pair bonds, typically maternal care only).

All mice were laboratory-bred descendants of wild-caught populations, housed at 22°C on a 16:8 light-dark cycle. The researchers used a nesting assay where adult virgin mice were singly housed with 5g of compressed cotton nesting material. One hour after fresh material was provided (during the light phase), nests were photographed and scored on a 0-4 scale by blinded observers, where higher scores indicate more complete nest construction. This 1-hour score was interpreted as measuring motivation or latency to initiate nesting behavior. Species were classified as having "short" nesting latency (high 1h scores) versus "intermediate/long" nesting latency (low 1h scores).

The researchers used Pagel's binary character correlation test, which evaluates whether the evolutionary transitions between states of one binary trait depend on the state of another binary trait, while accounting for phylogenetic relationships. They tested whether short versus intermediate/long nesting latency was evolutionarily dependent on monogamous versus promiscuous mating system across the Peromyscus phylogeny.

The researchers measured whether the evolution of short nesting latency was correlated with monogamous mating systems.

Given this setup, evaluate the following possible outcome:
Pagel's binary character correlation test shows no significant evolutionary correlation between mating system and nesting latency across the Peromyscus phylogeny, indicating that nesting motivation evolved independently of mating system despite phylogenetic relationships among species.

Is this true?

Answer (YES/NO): NO